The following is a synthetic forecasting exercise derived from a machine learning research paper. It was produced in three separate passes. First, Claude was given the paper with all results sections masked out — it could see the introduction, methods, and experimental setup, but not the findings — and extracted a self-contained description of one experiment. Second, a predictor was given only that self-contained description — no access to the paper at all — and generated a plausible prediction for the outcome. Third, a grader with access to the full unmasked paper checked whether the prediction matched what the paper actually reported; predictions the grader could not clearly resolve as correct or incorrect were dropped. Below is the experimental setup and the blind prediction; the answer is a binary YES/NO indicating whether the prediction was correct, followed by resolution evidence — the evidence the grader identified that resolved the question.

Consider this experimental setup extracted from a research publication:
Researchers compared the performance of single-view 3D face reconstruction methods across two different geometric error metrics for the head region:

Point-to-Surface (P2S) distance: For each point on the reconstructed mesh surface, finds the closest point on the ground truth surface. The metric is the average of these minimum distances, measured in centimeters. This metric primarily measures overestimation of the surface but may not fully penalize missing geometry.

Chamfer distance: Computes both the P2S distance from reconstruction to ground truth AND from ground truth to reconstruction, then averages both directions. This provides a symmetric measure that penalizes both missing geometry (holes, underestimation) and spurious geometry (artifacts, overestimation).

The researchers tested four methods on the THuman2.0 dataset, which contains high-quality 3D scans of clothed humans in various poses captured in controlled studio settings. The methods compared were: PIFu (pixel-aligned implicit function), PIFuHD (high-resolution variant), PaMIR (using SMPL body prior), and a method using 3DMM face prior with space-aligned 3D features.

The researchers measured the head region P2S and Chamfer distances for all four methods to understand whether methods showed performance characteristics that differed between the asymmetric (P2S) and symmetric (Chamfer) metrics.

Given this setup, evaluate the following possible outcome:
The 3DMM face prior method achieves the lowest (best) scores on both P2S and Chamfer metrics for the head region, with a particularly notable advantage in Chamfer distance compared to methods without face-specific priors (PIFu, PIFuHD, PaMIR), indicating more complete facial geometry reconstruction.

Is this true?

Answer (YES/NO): YES